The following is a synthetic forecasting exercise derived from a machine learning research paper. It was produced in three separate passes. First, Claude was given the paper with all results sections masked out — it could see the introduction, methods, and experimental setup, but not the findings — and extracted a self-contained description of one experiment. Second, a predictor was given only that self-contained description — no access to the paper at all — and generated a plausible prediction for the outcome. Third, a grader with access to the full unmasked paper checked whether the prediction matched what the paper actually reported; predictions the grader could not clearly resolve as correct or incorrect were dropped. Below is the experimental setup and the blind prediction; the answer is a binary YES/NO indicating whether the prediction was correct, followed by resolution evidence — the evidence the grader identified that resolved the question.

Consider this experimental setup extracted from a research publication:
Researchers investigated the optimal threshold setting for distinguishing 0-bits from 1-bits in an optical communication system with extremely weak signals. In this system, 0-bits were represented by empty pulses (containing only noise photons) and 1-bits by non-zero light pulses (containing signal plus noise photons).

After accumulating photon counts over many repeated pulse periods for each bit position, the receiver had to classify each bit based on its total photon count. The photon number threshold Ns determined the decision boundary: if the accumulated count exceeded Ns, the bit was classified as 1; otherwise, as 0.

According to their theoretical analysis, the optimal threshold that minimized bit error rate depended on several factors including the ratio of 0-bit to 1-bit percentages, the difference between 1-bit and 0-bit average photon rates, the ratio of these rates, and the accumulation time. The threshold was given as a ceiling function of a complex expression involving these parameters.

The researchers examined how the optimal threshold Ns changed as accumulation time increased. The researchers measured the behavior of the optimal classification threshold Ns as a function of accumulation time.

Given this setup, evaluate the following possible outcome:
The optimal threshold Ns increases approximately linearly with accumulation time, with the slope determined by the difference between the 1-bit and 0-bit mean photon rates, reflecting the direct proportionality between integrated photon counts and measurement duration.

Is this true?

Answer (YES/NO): NO